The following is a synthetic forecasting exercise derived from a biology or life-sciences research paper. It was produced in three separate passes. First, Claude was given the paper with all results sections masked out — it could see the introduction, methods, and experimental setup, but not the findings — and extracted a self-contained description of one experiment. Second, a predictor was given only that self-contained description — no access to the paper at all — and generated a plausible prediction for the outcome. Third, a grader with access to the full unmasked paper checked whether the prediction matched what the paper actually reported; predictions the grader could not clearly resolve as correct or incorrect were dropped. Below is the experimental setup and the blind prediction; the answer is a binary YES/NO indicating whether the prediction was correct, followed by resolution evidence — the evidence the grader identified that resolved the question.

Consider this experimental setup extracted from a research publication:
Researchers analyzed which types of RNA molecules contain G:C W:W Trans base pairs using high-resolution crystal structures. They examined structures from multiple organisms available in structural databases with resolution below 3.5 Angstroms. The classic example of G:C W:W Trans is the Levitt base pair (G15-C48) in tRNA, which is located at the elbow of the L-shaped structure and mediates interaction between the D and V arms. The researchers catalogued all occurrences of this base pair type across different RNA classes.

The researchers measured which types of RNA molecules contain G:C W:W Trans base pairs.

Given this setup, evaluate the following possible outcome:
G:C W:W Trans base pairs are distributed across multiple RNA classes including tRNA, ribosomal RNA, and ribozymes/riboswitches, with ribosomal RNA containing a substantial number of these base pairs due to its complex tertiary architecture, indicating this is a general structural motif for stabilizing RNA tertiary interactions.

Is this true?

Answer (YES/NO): YES